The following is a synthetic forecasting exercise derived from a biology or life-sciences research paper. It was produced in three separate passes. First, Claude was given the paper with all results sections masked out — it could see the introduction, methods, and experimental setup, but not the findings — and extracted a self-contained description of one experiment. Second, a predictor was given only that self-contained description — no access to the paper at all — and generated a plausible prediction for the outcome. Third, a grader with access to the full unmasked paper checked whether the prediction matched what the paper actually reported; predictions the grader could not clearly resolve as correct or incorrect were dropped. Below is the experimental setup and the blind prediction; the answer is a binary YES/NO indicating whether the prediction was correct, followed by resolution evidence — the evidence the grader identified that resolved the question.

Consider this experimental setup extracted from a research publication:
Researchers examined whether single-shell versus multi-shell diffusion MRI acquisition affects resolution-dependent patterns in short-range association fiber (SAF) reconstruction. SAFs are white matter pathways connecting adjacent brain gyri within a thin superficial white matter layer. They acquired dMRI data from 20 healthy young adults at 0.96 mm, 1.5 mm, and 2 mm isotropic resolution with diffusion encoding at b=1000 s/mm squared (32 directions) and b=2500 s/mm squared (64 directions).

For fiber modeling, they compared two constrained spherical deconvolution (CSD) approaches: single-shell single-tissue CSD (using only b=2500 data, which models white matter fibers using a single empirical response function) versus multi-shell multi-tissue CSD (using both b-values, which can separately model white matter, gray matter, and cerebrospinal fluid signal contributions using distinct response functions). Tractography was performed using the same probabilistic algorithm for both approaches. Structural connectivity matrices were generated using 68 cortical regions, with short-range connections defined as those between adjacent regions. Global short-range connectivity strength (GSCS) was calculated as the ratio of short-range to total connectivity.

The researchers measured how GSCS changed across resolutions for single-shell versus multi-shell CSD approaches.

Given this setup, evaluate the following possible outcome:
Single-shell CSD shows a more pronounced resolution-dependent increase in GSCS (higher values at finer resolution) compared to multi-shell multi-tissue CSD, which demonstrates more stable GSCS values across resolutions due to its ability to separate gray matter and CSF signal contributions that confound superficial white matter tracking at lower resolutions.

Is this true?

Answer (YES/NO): NO